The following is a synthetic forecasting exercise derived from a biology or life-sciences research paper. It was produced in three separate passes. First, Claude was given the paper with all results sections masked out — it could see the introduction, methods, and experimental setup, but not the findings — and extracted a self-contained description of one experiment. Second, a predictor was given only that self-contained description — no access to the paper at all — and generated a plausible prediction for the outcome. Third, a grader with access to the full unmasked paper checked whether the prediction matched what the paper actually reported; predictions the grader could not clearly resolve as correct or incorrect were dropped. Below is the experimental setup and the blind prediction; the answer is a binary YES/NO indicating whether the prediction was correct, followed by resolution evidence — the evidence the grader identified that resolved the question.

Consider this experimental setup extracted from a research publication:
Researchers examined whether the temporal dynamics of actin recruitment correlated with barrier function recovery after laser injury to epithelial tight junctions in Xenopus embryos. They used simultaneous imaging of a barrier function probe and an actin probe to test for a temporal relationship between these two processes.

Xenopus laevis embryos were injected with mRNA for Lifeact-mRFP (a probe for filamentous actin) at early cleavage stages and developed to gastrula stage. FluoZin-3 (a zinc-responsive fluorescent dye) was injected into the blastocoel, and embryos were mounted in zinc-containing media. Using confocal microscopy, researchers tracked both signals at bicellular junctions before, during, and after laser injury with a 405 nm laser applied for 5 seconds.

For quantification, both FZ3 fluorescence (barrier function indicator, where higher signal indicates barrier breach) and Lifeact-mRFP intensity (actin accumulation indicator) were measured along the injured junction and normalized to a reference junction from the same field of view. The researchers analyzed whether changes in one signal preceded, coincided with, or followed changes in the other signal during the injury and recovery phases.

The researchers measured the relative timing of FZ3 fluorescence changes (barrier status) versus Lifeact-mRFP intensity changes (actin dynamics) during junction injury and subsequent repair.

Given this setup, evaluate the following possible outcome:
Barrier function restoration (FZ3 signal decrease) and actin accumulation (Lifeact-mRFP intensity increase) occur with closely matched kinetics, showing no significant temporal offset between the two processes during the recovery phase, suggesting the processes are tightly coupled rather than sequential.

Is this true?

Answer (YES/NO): NO